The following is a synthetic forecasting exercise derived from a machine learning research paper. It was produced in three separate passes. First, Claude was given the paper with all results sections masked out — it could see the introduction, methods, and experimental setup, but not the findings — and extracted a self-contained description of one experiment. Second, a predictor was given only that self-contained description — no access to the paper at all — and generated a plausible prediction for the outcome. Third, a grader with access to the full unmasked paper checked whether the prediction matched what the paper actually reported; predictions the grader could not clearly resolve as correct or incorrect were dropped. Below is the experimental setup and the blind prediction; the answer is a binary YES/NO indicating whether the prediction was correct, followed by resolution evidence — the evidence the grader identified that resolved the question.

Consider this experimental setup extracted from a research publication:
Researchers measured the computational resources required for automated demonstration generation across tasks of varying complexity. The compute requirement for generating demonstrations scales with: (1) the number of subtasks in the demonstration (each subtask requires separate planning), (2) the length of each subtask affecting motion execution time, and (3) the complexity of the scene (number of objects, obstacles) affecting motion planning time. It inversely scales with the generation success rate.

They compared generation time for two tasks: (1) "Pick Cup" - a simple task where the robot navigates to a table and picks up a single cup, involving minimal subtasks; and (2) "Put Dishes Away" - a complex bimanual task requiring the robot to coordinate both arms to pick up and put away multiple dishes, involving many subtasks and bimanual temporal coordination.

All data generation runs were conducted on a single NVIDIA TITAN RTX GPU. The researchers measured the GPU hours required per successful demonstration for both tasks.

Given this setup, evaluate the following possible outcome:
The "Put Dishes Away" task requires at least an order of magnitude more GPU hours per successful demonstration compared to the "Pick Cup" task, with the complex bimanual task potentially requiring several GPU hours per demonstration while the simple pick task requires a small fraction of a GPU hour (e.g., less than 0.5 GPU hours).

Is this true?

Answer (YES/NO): NO